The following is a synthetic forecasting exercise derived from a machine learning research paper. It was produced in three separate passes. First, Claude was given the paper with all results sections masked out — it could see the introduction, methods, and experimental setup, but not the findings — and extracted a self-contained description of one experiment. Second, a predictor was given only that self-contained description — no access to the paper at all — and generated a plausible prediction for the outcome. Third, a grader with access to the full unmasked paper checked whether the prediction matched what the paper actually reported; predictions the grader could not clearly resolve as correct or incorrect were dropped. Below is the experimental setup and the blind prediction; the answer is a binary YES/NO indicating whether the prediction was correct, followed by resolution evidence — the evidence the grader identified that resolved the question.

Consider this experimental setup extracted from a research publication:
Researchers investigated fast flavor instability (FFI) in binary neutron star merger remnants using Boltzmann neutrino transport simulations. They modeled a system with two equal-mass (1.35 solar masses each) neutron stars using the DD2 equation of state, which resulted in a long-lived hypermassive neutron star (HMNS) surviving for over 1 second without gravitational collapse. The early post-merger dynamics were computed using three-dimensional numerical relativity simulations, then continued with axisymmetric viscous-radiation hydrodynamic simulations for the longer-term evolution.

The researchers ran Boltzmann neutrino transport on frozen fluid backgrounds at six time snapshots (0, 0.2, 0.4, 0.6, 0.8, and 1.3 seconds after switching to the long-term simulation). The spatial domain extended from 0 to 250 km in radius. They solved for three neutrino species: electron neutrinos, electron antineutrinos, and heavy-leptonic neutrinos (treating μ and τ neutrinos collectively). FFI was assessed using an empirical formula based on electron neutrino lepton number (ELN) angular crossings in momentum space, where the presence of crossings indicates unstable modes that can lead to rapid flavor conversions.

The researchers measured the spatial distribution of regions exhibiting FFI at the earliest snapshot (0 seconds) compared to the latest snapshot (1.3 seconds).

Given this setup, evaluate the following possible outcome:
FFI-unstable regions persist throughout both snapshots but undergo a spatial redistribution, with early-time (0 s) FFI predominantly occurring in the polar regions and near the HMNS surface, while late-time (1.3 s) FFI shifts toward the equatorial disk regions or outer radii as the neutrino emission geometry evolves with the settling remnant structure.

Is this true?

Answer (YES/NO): NO